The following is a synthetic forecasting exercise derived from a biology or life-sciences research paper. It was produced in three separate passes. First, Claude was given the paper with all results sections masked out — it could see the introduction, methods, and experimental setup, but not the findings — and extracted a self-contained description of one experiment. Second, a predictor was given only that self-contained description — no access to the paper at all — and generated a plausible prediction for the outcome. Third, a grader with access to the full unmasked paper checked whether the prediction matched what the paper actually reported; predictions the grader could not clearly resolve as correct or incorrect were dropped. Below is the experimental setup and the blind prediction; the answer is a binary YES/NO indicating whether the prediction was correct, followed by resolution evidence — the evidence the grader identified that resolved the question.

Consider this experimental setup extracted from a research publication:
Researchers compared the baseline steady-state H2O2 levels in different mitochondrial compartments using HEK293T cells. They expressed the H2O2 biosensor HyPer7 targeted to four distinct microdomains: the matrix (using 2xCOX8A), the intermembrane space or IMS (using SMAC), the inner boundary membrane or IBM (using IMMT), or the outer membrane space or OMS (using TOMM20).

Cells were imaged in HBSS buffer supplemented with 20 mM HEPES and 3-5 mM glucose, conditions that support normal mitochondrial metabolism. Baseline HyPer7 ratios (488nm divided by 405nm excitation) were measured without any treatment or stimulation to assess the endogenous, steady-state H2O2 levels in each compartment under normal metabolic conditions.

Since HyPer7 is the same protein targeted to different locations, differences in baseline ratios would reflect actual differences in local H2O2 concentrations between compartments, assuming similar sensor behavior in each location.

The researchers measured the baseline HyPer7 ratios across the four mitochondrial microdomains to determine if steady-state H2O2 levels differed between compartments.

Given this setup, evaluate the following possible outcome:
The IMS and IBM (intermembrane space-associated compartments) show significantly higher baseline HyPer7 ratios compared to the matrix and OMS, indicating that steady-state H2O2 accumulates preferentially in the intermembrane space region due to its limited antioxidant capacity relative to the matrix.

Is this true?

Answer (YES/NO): NO